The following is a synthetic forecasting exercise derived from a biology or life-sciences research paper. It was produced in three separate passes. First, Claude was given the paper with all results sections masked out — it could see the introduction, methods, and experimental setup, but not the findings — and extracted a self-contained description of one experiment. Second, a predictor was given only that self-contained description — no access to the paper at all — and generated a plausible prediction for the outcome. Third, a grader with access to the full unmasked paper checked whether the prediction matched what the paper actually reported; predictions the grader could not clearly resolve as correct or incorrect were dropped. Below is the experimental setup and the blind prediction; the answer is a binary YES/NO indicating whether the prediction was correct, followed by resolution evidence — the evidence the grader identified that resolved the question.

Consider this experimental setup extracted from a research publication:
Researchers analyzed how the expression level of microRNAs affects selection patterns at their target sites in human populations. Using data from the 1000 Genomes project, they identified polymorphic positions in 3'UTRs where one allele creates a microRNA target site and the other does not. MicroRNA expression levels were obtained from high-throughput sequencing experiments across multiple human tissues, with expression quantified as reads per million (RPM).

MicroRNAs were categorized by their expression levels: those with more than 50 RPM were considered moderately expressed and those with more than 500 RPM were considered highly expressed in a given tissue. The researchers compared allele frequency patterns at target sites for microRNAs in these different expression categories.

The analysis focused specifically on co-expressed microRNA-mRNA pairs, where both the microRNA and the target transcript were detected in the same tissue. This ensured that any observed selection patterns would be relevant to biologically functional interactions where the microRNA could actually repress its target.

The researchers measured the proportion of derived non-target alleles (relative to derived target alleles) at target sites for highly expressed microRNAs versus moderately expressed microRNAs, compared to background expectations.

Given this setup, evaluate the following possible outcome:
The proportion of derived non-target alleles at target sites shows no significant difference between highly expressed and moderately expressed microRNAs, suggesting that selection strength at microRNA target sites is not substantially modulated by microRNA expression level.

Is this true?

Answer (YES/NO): NO